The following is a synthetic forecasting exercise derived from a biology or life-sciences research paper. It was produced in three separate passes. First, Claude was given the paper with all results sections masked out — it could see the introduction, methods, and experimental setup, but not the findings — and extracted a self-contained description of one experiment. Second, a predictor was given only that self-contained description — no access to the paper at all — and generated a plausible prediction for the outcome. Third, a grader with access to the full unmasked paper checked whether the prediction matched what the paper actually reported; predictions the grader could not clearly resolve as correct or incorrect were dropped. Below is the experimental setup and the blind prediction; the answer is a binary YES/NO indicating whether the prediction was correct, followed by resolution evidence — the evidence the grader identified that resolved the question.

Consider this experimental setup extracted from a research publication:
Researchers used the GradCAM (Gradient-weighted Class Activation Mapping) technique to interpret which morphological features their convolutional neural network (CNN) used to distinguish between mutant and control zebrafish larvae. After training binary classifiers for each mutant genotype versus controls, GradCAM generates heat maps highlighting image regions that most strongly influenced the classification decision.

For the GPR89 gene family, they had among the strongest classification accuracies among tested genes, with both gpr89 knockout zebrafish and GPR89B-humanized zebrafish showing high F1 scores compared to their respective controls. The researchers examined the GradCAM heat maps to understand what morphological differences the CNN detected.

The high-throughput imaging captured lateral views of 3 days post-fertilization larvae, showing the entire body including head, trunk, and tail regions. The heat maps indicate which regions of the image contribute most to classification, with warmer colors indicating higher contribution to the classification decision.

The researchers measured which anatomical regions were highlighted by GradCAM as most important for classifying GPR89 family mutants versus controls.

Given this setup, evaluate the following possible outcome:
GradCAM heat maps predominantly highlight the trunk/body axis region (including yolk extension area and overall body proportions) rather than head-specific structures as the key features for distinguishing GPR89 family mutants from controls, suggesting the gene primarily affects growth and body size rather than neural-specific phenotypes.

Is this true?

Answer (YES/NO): NO